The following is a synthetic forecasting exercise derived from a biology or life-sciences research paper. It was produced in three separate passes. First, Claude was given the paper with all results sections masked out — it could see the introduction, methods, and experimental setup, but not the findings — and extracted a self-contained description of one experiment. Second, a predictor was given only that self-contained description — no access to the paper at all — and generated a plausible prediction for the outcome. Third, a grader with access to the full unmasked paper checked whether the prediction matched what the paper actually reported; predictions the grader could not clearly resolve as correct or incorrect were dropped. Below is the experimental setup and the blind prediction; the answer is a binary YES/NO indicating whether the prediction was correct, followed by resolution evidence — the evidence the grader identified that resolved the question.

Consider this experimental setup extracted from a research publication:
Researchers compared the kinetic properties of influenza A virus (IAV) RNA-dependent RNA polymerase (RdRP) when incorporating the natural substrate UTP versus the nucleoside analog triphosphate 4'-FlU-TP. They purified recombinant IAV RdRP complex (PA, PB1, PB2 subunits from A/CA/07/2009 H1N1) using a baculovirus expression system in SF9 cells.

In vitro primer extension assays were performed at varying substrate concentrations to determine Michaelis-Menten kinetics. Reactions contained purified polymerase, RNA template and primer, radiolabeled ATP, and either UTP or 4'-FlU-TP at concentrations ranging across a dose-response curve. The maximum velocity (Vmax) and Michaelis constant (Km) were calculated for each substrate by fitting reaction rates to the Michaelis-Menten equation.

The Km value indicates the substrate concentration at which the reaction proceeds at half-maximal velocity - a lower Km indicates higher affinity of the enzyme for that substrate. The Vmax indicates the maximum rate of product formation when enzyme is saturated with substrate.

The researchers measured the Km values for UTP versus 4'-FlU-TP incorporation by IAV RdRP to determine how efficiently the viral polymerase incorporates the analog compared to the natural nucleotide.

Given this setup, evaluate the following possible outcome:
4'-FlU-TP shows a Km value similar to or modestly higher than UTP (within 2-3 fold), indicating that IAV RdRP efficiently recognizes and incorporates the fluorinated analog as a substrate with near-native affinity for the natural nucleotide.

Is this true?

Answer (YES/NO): NO